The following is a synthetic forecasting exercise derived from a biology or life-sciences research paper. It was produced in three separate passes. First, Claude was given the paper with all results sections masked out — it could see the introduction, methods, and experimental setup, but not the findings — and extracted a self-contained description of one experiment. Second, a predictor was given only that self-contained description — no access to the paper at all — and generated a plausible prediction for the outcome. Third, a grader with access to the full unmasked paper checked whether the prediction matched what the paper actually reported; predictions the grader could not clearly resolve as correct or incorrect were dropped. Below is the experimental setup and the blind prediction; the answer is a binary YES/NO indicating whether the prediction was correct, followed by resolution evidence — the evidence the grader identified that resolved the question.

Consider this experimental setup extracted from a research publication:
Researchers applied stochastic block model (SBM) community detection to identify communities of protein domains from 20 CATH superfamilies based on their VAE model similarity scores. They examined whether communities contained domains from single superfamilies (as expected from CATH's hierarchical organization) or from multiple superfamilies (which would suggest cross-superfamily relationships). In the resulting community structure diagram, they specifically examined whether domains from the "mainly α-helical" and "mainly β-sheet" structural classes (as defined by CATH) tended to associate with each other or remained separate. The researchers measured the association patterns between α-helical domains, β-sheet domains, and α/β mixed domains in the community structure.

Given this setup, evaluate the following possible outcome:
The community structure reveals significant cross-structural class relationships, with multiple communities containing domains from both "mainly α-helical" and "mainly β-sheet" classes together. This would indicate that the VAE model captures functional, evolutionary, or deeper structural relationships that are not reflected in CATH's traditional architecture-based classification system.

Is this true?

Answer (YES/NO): NO